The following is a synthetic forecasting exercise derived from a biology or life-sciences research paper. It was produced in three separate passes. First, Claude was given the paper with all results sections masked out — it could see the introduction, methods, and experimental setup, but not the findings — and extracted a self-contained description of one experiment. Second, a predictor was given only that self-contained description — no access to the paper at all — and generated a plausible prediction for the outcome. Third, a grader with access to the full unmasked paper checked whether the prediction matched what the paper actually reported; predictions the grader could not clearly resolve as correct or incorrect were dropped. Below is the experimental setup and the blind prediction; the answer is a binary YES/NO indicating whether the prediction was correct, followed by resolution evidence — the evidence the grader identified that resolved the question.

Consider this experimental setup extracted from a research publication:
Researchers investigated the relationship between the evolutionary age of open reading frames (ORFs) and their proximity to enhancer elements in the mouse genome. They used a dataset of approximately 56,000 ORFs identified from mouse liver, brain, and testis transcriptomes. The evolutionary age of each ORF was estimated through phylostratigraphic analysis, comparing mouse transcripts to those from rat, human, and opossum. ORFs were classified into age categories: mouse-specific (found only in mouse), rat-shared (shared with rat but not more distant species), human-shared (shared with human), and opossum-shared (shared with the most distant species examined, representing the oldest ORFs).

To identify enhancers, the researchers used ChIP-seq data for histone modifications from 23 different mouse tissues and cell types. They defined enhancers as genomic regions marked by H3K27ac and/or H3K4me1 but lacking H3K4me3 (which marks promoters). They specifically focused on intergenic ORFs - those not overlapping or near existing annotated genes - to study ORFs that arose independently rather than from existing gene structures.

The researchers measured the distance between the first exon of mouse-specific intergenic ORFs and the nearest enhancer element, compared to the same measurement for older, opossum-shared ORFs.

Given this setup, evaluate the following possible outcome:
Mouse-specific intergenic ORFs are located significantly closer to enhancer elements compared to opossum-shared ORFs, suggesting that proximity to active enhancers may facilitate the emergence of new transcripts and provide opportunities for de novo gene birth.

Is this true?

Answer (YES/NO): YES